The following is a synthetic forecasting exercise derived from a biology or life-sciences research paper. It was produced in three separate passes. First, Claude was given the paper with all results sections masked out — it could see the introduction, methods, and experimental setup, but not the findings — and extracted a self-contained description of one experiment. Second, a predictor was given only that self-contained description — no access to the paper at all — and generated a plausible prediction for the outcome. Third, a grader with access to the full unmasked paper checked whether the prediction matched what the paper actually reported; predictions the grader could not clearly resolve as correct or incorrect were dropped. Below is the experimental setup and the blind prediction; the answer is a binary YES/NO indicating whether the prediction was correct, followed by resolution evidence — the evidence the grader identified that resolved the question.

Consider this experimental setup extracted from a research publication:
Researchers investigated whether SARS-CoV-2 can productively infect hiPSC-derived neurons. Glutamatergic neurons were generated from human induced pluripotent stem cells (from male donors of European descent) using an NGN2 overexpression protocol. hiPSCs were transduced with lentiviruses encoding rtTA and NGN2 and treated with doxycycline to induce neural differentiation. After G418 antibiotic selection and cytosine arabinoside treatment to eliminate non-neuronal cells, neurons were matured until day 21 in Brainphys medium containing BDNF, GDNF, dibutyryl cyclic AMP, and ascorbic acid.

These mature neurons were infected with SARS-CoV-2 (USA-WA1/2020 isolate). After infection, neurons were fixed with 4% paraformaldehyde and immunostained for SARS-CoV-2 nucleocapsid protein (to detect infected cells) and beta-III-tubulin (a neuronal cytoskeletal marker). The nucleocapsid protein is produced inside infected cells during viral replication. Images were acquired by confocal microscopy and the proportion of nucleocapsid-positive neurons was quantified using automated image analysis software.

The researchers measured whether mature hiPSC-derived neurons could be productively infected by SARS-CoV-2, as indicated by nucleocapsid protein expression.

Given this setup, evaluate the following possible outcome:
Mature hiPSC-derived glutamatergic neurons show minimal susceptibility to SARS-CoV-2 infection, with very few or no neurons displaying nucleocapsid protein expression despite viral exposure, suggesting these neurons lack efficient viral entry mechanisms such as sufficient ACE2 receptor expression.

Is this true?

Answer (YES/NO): NO